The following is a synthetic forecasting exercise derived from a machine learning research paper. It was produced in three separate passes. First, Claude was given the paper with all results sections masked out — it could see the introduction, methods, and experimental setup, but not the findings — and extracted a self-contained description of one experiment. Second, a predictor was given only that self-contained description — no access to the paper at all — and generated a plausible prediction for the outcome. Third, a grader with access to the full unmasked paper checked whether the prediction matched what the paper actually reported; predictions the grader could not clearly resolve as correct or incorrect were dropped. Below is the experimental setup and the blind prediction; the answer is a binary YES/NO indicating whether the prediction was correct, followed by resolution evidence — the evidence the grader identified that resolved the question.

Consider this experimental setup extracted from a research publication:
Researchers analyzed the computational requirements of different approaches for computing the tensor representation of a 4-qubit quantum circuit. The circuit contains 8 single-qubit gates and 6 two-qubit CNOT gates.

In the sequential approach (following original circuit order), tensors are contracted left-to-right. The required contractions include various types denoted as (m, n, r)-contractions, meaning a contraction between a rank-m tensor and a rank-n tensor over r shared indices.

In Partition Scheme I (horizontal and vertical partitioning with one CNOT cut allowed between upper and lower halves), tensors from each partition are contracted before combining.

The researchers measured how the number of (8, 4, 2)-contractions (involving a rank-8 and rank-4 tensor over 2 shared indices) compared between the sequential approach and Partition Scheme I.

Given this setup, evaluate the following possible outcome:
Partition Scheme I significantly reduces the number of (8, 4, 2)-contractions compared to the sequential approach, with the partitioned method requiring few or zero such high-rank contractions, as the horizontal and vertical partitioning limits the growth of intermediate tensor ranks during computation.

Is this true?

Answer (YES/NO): YES